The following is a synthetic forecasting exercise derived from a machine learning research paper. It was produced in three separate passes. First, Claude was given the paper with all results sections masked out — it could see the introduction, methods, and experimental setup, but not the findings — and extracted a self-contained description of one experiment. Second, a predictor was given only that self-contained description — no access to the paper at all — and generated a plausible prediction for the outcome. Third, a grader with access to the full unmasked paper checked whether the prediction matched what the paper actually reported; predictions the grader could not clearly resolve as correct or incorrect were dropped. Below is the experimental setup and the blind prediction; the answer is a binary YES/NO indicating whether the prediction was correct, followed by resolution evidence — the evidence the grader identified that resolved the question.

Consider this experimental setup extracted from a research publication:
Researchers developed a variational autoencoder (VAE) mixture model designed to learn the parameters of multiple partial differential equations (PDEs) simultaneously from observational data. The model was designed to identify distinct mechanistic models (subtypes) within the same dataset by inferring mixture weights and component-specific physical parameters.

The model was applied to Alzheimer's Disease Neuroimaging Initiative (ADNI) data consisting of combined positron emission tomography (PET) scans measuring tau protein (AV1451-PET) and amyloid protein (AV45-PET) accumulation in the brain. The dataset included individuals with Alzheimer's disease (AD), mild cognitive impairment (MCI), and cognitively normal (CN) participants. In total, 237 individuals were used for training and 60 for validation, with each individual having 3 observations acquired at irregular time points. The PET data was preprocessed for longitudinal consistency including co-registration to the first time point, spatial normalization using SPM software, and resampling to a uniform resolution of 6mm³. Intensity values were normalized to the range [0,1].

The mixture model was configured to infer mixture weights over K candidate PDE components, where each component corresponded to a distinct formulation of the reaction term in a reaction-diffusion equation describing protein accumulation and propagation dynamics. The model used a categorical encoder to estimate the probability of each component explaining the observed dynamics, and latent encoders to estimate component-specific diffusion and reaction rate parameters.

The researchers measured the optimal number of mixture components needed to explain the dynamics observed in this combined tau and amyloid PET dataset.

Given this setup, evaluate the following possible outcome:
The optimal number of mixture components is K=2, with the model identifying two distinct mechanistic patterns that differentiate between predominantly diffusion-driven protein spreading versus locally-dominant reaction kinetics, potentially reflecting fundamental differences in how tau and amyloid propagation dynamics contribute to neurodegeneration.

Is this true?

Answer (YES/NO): YES